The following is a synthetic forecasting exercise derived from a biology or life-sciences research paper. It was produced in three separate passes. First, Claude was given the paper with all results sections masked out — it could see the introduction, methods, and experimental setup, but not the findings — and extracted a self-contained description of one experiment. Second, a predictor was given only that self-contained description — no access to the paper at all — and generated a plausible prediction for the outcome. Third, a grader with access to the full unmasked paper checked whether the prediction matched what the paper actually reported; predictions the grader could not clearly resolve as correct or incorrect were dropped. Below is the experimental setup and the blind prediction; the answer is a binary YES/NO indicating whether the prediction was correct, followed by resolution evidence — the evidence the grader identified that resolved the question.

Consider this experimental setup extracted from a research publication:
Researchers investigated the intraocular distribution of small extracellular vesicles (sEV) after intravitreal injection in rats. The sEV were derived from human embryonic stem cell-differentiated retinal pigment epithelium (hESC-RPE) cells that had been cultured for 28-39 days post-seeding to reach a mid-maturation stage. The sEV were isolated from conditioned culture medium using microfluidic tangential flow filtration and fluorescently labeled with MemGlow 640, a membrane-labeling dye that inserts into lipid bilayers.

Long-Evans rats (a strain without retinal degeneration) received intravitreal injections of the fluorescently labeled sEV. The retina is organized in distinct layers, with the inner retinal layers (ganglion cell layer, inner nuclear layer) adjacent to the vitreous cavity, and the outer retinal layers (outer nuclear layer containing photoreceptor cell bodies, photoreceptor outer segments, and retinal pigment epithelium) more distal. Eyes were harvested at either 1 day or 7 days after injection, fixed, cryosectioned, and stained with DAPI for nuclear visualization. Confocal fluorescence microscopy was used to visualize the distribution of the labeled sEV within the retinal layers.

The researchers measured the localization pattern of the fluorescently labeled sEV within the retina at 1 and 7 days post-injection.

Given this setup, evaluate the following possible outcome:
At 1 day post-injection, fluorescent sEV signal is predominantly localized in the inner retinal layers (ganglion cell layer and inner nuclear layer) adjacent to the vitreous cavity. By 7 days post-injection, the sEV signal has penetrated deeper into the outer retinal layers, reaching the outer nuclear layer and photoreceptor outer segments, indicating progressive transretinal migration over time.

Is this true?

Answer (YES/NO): NO